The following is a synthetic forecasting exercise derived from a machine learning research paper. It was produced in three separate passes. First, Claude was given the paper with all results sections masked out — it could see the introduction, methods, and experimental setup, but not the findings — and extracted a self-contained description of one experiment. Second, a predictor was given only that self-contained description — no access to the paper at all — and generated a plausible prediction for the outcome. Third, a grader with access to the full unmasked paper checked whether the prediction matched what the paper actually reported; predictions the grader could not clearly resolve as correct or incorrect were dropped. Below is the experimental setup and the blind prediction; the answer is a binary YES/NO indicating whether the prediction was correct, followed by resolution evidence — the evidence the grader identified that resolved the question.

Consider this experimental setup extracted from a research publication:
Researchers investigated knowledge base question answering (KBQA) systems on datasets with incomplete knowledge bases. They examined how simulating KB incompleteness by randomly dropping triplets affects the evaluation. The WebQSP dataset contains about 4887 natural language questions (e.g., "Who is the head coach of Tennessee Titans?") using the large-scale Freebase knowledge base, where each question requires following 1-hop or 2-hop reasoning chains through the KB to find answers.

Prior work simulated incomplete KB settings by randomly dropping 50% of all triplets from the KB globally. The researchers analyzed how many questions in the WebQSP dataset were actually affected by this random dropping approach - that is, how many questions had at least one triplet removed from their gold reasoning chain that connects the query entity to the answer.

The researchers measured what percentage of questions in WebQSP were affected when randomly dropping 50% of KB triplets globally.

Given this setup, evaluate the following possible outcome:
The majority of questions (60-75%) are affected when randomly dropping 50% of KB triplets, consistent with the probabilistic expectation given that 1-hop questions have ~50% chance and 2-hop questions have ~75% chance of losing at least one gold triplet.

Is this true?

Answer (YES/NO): NO